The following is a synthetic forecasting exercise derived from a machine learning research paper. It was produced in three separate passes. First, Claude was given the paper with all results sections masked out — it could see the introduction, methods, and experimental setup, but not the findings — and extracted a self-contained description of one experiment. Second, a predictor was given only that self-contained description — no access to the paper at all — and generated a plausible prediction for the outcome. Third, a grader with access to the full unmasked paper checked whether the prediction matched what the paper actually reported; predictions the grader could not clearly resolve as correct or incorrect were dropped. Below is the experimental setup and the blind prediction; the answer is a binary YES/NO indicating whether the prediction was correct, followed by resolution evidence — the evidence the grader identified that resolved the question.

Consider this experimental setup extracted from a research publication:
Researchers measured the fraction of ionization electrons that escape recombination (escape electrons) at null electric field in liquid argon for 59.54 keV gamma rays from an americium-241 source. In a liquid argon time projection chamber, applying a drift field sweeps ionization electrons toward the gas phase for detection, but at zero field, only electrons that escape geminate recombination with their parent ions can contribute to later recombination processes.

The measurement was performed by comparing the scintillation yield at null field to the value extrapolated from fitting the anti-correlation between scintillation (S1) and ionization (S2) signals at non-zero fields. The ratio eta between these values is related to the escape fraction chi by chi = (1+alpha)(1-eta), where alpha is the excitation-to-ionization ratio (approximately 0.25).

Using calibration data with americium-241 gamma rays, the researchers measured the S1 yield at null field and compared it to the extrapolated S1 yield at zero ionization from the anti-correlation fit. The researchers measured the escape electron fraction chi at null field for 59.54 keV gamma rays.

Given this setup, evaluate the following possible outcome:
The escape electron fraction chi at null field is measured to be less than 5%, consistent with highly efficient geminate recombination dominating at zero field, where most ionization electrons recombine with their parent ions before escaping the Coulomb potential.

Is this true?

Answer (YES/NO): YES